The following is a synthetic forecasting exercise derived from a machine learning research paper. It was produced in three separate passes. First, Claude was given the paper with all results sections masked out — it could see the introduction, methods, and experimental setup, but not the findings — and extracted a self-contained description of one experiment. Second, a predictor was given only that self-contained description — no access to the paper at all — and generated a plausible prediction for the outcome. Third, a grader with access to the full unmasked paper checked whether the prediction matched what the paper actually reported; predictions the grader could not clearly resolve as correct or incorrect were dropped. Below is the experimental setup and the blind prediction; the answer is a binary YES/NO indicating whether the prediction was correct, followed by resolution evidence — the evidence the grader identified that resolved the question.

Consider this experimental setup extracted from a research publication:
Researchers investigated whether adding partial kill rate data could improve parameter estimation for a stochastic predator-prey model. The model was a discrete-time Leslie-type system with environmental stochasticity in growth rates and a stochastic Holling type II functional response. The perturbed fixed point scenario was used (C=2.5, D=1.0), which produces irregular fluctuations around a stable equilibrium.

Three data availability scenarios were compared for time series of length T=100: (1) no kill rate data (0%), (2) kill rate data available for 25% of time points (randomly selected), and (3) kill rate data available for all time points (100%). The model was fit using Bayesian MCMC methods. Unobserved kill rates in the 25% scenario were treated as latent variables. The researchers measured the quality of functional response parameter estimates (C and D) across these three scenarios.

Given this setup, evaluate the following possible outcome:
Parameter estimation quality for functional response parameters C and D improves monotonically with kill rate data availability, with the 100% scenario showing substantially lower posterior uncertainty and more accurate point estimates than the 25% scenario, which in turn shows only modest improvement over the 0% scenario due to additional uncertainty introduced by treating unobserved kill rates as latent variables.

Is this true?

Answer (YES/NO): NO